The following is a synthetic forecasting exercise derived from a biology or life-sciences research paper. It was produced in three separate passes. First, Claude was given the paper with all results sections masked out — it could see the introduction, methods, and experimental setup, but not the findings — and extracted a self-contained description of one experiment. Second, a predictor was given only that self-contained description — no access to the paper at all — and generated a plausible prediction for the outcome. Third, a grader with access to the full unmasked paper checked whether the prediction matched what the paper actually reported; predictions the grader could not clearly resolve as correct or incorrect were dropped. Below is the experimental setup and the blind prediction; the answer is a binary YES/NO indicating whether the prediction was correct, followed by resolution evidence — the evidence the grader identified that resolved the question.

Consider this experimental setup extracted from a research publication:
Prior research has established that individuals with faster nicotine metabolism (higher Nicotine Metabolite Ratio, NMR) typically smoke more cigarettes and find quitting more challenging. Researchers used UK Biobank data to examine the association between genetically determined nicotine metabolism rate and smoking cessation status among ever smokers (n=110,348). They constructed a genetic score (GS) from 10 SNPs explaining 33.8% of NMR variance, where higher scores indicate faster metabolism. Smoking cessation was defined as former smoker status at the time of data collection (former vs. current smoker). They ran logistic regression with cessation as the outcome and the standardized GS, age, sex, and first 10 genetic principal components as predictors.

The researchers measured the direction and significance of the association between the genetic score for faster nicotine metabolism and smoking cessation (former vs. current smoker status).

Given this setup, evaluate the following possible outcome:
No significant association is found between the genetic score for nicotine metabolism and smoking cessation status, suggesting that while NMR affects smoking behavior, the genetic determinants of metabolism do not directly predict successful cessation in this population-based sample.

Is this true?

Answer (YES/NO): NO